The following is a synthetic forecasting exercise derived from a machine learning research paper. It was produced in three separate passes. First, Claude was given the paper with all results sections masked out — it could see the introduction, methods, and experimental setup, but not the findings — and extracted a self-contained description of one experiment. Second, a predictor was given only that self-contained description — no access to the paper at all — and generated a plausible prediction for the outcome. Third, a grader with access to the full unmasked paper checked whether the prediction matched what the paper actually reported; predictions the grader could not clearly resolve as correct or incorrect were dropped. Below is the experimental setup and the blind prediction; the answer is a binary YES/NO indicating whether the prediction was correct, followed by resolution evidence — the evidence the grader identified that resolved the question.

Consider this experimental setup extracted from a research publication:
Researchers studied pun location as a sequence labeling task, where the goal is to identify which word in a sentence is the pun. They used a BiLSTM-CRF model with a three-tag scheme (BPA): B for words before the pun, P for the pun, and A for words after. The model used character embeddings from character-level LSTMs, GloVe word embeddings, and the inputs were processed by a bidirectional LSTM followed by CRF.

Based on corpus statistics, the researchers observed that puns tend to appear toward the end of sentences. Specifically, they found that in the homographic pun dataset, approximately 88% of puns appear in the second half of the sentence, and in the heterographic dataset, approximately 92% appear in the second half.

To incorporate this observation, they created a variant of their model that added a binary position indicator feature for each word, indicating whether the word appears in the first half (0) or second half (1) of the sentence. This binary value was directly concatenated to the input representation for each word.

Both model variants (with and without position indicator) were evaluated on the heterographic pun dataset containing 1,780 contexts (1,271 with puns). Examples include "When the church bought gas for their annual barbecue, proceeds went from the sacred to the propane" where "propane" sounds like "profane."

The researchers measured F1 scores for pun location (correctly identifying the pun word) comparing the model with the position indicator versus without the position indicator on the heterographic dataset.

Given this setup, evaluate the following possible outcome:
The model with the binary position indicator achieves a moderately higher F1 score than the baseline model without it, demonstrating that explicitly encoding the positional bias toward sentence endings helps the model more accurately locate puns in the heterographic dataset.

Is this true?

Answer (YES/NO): YES